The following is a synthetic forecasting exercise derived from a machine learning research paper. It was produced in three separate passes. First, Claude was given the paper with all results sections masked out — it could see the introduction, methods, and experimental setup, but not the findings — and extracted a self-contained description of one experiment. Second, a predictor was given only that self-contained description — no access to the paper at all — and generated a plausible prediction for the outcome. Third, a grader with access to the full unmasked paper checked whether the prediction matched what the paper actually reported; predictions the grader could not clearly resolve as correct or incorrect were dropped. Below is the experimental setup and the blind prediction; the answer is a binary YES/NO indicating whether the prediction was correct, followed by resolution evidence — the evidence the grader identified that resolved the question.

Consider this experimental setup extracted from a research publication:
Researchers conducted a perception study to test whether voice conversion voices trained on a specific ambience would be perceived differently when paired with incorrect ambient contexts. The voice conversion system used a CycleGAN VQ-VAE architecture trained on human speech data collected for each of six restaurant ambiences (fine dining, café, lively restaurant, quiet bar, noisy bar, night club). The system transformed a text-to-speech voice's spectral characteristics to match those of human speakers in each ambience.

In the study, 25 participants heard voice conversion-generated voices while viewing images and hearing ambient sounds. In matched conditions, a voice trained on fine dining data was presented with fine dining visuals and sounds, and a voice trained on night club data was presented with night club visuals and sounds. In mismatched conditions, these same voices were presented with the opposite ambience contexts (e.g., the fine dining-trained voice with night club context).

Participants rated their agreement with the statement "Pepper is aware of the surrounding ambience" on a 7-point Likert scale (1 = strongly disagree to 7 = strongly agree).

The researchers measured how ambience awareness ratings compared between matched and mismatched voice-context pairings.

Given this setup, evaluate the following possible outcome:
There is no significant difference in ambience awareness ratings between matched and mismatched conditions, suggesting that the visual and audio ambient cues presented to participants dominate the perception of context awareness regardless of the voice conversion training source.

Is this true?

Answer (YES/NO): NO